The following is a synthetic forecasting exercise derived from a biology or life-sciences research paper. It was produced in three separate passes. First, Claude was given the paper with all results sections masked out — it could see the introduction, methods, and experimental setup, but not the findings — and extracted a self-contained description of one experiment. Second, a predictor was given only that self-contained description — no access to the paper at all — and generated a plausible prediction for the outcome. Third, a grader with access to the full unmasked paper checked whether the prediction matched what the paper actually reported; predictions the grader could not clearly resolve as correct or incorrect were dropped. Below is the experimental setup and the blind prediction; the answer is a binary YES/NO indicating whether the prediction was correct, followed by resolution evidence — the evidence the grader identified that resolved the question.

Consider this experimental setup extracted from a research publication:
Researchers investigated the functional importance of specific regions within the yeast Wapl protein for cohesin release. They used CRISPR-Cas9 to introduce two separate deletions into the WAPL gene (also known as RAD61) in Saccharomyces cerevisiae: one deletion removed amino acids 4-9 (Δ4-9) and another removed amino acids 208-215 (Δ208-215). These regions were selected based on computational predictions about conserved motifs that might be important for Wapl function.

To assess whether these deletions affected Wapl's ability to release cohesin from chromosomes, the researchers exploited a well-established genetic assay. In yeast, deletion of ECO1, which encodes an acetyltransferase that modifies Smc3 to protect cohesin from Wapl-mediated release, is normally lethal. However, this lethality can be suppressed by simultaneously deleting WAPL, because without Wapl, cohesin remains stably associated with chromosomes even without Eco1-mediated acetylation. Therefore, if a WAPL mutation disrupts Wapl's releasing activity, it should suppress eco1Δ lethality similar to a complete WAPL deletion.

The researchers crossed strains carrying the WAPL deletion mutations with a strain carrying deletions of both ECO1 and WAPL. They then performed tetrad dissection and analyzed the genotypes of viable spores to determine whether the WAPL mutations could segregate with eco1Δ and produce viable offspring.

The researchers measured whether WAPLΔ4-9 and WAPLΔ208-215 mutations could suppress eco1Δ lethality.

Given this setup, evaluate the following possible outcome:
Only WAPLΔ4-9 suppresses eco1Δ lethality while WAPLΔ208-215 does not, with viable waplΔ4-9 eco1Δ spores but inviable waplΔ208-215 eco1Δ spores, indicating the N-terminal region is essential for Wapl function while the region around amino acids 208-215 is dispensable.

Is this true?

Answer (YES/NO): NO